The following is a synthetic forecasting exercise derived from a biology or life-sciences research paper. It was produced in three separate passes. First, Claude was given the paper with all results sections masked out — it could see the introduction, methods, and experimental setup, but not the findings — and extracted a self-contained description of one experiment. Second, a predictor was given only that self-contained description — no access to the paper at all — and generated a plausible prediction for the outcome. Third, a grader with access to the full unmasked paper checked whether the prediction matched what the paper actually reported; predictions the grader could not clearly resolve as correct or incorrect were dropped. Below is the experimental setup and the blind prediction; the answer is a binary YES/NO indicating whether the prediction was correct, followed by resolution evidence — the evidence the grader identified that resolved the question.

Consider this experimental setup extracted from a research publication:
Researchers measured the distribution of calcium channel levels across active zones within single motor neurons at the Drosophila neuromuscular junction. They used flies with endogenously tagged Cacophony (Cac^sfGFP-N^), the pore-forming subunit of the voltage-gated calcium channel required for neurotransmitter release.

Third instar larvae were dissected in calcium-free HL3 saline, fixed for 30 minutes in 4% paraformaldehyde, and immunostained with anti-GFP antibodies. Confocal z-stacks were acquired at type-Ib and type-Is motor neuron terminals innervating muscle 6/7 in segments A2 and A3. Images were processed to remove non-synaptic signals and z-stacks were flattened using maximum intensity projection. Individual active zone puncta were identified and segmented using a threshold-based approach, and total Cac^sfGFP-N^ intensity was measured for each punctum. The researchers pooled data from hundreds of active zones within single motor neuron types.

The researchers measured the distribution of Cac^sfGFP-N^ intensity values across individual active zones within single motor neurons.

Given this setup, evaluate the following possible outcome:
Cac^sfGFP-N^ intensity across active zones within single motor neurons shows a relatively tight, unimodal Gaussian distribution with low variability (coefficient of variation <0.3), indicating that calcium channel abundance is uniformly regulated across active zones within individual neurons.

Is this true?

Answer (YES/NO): NO